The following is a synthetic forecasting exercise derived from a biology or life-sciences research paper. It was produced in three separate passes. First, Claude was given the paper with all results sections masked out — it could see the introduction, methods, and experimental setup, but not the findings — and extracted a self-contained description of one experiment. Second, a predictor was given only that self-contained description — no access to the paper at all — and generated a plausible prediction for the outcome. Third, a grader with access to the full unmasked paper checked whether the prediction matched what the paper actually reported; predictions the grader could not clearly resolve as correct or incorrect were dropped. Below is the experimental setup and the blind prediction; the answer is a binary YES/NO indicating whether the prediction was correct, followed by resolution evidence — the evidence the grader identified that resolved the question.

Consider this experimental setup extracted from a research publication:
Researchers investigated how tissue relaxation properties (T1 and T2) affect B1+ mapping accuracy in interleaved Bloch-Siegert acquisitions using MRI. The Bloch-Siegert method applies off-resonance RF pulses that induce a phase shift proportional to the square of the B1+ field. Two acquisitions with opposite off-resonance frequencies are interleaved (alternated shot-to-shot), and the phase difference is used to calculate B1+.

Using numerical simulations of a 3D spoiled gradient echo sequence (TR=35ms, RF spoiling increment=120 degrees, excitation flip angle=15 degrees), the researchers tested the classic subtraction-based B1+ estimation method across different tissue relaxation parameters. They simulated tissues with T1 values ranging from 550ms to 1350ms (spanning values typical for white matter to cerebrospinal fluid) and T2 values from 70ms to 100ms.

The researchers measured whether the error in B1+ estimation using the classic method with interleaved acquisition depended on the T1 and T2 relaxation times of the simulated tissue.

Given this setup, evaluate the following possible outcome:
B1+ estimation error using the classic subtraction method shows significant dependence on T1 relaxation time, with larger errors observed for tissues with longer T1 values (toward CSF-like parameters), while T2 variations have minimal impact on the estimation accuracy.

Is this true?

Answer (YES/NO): NO